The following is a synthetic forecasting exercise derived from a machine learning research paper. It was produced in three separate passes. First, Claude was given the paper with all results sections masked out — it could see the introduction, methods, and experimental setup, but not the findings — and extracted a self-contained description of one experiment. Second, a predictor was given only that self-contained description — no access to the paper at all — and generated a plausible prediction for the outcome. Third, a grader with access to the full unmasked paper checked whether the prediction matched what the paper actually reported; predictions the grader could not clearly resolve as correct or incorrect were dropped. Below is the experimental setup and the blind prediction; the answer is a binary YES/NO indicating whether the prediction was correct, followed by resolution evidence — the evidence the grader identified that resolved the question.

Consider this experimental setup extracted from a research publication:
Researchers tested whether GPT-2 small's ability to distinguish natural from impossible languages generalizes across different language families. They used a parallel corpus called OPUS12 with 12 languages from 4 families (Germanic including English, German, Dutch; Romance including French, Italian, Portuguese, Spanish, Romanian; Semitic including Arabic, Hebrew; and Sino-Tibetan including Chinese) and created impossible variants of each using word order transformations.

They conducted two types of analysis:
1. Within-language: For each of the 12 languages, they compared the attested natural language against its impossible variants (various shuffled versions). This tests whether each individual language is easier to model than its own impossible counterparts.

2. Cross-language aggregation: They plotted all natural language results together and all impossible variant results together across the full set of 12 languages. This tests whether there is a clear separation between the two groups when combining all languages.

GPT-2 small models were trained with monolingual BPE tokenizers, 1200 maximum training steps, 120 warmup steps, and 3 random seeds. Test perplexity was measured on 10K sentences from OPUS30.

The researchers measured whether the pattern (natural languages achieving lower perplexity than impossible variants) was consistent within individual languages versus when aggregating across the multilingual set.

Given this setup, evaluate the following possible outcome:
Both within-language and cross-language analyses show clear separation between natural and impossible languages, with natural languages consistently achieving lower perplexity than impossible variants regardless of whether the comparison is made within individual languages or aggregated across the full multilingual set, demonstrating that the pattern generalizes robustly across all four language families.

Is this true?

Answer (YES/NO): NO